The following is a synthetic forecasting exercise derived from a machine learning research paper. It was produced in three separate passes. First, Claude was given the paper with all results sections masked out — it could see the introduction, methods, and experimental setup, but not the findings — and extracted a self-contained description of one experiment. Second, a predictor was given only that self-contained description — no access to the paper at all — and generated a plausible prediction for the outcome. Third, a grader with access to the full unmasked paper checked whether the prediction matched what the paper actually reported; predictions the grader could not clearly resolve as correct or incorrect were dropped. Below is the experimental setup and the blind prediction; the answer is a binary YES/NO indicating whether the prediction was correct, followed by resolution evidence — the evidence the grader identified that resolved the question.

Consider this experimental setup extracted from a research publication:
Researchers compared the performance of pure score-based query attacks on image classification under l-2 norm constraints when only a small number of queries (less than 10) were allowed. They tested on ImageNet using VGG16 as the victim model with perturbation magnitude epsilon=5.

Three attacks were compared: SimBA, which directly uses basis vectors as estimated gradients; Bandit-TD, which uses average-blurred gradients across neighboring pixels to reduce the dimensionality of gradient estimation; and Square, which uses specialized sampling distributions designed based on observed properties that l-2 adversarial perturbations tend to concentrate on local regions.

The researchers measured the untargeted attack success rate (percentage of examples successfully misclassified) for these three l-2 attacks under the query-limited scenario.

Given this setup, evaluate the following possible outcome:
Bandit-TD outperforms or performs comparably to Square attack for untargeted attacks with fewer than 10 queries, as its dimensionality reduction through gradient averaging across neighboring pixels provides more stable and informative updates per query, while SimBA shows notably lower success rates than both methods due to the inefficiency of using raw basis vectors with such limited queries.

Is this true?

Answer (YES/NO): NO